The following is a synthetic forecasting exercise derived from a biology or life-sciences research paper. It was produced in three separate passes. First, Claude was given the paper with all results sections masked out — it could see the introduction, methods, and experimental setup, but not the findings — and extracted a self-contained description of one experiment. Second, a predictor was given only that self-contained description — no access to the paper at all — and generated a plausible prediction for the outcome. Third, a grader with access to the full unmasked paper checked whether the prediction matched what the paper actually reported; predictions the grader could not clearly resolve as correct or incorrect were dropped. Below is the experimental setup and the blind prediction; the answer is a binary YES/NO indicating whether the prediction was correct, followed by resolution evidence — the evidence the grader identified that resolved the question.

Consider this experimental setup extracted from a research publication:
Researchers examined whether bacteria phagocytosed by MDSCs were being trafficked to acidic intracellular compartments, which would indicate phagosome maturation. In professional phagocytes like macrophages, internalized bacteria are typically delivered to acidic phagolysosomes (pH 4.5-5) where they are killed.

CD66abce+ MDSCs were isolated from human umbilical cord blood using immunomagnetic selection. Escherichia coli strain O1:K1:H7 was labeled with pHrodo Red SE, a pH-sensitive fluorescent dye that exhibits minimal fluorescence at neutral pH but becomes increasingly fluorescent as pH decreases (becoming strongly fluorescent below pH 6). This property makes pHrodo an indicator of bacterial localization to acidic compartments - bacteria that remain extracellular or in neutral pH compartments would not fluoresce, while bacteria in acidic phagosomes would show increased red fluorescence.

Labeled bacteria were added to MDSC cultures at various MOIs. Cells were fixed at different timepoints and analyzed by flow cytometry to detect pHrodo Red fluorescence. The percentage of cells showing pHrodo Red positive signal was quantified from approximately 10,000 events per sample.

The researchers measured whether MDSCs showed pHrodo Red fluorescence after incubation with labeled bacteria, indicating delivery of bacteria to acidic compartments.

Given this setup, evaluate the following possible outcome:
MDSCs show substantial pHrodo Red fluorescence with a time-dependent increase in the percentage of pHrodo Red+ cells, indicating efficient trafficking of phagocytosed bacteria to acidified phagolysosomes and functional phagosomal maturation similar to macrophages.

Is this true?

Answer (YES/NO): YES